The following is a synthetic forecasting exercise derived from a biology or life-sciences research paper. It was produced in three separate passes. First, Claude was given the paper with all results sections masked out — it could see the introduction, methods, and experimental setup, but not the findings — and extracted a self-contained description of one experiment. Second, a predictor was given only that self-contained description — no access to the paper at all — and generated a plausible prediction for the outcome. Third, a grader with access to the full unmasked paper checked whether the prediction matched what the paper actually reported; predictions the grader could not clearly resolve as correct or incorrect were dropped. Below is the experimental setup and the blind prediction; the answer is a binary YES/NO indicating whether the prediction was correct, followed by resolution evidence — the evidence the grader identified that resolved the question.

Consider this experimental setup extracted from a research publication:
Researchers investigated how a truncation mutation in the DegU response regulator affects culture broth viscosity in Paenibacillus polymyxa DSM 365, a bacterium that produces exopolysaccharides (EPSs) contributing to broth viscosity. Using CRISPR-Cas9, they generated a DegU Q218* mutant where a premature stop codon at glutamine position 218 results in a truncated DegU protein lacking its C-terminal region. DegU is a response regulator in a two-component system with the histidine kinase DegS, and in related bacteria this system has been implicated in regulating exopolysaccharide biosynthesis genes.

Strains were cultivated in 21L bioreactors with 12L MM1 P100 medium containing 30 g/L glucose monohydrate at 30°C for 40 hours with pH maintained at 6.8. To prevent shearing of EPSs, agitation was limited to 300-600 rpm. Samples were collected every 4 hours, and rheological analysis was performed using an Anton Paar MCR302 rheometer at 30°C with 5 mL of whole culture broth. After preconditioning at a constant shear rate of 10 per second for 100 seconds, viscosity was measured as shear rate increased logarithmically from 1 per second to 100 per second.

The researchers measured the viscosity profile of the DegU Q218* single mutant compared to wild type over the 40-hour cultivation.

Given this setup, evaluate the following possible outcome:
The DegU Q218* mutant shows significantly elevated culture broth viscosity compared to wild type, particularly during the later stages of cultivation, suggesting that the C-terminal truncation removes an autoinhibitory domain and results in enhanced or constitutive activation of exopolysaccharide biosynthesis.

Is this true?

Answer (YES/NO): NO